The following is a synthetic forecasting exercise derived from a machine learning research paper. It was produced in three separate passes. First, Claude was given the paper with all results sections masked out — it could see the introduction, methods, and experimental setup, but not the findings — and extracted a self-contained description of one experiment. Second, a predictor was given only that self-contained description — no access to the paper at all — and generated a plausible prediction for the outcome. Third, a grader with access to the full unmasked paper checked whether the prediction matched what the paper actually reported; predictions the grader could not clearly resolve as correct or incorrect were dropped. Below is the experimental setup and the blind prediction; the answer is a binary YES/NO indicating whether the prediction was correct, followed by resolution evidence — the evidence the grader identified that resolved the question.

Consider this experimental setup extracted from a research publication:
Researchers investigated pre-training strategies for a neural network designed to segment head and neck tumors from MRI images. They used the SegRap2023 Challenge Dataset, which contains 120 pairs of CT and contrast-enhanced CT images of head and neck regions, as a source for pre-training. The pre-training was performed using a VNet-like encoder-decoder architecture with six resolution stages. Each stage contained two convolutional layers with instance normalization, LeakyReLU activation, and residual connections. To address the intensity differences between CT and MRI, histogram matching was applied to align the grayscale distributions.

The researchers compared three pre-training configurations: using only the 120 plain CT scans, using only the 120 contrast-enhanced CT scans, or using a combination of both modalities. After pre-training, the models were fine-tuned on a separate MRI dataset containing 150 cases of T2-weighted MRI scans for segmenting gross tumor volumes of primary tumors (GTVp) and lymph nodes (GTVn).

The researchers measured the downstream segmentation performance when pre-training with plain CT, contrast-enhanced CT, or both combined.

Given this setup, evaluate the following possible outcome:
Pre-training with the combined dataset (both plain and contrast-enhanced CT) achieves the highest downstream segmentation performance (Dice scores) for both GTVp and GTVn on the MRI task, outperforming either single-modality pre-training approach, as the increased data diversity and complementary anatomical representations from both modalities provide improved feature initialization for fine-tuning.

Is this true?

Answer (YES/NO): NO